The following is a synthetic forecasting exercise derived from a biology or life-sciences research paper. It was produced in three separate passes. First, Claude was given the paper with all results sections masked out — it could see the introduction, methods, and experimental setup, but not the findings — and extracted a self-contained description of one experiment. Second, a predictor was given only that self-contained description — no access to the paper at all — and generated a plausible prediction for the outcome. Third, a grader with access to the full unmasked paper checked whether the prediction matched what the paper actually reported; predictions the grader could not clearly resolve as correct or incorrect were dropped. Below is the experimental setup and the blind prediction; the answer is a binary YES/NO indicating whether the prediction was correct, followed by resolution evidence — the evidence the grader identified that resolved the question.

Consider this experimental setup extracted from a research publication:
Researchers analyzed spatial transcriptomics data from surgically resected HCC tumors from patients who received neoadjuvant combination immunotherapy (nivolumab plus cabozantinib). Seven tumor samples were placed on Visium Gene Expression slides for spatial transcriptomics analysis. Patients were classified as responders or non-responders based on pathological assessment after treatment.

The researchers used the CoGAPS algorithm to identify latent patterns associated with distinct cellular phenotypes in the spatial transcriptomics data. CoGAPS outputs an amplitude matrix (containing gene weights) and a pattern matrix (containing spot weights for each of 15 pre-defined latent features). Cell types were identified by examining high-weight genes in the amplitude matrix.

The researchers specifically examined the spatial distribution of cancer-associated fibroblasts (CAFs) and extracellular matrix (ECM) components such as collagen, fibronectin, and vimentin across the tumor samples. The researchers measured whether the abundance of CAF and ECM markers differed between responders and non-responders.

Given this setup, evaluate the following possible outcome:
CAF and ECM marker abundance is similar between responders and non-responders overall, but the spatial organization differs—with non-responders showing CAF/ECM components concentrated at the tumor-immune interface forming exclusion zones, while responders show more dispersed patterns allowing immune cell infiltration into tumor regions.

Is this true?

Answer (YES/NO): NO